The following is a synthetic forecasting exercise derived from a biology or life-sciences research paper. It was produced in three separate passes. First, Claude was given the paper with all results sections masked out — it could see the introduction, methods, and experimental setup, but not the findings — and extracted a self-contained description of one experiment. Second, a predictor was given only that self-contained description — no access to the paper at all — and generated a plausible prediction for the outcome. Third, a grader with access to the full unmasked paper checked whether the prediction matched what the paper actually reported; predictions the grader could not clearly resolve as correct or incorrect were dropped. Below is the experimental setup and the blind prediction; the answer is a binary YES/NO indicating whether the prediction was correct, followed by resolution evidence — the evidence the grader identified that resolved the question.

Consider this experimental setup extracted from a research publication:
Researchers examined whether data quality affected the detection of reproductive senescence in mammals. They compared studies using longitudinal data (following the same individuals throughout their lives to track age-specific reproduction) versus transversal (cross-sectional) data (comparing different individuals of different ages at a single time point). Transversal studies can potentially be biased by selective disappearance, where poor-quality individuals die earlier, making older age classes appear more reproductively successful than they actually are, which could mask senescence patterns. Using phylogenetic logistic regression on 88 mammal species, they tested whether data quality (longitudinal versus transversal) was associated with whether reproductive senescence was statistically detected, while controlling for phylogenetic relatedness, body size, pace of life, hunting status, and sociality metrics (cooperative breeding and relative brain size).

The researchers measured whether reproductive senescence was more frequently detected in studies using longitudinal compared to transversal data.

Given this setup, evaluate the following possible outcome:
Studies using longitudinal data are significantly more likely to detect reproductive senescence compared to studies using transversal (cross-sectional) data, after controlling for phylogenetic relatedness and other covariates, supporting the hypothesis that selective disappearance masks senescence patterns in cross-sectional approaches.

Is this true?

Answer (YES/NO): YES